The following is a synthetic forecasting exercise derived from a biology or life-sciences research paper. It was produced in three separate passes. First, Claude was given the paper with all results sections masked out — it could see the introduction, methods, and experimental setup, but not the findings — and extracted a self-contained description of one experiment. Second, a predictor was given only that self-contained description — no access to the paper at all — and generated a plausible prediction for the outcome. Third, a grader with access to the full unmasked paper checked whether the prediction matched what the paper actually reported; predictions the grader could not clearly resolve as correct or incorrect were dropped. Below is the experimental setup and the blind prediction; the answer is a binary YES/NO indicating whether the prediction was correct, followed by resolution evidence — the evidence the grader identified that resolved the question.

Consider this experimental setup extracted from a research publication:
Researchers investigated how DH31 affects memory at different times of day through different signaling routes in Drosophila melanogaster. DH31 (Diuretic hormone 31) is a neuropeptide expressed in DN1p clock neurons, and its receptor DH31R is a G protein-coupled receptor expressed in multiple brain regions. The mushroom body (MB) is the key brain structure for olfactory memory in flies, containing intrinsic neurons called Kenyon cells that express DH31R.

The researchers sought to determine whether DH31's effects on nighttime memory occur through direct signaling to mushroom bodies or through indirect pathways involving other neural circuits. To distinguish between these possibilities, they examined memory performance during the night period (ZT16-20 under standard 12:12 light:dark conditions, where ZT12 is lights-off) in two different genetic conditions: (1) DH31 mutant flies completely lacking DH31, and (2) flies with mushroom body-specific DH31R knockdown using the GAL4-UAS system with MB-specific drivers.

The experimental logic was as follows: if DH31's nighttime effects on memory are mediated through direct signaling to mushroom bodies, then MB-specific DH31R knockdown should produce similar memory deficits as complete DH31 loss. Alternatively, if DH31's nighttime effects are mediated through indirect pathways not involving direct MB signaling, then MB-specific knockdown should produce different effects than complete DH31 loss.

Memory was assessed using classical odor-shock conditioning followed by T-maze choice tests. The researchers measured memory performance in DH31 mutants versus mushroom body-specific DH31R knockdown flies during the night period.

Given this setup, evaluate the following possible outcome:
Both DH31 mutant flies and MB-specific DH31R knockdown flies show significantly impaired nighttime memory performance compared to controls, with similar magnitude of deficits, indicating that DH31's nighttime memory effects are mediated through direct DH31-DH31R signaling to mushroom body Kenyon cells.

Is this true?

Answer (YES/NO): NO